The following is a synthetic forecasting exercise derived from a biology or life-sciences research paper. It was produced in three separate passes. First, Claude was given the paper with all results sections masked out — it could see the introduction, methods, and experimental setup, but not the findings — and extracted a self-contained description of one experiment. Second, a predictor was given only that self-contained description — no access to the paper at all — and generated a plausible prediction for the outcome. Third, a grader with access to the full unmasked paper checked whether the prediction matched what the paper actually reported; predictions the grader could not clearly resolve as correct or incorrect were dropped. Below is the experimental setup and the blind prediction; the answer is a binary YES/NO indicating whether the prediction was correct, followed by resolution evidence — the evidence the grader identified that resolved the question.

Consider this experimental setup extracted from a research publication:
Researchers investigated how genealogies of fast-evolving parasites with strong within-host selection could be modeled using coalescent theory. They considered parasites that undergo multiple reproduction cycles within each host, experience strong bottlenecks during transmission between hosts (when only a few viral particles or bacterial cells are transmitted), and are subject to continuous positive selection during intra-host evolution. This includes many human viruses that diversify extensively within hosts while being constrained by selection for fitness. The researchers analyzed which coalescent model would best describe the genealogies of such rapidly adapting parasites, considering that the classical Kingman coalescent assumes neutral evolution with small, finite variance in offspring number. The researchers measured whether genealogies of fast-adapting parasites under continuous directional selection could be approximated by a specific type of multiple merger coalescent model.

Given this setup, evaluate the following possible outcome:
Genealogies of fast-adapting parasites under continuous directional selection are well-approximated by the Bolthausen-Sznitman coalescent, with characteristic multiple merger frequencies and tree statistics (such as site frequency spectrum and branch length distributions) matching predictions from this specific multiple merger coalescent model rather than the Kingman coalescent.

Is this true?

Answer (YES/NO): YES